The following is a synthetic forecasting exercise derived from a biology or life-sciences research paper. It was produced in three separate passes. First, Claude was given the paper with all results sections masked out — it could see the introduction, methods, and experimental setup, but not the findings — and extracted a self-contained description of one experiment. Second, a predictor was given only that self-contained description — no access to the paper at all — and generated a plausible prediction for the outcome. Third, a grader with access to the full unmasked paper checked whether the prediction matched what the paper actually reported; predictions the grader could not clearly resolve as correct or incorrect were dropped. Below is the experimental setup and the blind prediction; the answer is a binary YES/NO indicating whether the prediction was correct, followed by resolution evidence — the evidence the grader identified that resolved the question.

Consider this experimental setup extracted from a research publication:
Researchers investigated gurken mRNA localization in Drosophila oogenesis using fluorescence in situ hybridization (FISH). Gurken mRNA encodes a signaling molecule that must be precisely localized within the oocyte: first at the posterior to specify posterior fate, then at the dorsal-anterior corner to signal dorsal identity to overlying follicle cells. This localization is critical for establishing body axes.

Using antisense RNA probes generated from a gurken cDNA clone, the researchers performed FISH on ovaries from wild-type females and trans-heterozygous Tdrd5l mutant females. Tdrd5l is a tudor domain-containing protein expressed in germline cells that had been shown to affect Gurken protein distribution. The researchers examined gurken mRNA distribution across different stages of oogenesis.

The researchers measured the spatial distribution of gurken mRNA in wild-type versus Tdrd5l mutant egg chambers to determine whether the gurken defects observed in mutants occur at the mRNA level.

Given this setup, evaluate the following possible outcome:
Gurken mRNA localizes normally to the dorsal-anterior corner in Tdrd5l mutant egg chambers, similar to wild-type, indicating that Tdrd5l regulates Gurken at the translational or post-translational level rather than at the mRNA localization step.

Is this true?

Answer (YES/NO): YES